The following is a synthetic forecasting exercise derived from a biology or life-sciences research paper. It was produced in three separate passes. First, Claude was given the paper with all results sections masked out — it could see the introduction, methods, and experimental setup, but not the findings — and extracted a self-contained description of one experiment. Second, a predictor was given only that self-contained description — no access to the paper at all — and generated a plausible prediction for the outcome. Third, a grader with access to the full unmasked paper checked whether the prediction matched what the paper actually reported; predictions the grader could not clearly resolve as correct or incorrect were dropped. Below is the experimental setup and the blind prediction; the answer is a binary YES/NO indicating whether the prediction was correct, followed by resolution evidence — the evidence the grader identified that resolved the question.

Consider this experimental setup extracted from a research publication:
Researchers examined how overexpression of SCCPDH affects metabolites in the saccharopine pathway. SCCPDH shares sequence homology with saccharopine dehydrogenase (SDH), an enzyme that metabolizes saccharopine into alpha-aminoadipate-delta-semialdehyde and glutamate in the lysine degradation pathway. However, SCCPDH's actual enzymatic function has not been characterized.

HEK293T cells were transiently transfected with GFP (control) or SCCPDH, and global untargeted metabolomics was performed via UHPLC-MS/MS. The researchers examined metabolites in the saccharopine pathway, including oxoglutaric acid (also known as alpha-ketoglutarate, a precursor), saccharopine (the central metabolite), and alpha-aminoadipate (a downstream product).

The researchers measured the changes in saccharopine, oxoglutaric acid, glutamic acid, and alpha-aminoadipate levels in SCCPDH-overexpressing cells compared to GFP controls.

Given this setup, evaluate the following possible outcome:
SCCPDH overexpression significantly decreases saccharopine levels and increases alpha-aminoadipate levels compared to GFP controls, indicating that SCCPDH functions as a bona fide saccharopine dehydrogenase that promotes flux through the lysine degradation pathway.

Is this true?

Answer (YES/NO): NO